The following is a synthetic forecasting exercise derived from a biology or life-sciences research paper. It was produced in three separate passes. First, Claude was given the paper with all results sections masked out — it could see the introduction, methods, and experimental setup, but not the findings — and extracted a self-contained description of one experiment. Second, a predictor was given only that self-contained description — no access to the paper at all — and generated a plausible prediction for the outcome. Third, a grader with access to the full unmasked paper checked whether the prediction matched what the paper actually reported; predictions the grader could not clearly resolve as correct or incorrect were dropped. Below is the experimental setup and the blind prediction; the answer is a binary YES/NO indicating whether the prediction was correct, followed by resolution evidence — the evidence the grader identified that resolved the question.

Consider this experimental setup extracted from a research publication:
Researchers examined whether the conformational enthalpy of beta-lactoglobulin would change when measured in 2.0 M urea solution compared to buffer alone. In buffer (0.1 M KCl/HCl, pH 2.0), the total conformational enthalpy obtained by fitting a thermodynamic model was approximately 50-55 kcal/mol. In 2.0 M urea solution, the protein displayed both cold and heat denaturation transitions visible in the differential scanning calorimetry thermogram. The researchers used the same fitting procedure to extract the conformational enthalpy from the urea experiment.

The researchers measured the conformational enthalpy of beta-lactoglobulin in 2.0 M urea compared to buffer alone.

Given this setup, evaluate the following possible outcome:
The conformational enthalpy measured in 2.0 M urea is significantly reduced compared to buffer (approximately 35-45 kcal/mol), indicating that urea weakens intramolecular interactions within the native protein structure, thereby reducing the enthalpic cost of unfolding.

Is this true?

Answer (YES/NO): NO